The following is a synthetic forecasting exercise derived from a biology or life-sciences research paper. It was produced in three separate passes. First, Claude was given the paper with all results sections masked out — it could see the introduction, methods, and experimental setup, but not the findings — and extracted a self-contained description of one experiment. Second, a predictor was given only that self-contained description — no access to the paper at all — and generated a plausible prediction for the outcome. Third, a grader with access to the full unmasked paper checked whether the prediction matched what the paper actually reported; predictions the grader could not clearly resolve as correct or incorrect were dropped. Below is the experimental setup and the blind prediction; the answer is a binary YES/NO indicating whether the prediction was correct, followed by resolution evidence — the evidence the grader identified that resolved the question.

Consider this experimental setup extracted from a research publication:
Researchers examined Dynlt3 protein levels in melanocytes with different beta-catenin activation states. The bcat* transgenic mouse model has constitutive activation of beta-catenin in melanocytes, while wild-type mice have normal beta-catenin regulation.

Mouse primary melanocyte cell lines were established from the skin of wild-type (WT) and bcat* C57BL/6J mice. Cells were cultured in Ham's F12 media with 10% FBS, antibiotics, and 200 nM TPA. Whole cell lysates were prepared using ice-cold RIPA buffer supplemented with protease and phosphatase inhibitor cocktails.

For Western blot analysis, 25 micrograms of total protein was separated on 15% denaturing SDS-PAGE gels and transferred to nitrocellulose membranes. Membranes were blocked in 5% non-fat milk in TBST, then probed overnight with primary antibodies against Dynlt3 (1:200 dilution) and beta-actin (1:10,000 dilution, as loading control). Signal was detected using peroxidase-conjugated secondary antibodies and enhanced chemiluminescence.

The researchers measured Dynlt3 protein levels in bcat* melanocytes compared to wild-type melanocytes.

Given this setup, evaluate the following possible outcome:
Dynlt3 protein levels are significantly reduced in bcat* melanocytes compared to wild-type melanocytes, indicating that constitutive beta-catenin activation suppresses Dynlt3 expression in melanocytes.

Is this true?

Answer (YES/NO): YES